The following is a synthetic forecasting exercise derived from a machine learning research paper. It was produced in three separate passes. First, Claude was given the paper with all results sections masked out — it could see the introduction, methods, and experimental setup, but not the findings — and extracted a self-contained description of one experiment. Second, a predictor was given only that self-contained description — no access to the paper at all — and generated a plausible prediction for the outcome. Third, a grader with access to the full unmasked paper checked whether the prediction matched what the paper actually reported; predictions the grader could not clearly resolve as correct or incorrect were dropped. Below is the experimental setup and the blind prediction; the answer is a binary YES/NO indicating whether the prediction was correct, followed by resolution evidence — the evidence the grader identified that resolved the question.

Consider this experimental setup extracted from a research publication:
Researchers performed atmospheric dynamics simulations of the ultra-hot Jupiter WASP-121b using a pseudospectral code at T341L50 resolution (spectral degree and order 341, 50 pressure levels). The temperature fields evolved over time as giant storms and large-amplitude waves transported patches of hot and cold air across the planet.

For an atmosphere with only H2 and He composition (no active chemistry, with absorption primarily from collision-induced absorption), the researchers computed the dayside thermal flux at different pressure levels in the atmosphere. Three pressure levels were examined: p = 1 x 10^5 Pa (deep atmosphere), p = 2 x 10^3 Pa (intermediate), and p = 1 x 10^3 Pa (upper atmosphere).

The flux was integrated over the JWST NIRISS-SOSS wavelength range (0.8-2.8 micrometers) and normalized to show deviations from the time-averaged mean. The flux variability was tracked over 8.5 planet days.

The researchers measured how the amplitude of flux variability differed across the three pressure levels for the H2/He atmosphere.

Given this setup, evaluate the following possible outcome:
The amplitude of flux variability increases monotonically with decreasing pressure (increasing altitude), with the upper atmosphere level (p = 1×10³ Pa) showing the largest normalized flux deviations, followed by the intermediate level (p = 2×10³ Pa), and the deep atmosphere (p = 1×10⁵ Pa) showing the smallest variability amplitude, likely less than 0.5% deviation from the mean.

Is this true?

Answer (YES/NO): NO